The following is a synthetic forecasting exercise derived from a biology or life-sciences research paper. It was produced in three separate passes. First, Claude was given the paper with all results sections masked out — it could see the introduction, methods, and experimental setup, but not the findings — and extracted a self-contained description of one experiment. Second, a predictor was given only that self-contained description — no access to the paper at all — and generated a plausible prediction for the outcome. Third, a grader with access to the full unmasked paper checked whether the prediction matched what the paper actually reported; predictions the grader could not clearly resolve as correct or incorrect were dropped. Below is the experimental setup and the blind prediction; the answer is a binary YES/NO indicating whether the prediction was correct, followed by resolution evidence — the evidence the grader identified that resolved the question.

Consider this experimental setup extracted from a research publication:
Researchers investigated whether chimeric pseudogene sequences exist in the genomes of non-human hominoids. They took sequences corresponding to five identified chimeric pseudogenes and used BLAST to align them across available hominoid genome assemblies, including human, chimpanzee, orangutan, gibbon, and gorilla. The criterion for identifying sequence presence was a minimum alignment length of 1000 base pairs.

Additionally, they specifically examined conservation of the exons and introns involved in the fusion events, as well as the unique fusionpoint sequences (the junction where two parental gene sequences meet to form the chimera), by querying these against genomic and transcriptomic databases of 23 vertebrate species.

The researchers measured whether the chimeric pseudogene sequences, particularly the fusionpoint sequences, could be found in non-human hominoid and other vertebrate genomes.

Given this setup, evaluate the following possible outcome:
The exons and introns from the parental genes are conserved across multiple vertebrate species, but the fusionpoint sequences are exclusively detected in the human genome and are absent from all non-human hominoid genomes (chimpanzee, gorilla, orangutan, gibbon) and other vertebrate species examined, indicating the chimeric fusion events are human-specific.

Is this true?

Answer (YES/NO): NO